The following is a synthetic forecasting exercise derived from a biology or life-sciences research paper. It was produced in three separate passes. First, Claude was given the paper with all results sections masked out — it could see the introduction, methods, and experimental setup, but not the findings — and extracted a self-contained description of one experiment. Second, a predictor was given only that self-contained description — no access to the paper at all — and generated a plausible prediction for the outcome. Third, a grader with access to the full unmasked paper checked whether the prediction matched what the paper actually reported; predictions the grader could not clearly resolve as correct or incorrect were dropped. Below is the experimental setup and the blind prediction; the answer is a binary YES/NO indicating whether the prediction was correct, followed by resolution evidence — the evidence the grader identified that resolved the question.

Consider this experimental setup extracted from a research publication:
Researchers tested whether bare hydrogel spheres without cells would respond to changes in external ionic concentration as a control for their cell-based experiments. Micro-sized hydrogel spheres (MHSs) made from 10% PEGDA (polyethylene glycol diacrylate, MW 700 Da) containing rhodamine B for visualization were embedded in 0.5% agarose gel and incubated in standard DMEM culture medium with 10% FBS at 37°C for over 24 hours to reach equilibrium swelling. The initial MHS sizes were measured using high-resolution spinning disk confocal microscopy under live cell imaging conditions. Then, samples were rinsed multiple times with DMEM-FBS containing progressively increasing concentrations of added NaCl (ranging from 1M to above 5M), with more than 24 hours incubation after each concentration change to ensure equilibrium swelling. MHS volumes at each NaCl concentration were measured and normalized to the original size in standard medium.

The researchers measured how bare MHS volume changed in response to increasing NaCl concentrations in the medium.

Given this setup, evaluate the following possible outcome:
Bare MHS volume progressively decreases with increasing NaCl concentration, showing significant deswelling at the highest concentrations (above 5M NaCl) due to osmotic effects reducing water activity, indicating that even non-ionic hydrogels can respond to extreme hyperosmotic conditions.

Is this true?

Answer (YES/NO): YES